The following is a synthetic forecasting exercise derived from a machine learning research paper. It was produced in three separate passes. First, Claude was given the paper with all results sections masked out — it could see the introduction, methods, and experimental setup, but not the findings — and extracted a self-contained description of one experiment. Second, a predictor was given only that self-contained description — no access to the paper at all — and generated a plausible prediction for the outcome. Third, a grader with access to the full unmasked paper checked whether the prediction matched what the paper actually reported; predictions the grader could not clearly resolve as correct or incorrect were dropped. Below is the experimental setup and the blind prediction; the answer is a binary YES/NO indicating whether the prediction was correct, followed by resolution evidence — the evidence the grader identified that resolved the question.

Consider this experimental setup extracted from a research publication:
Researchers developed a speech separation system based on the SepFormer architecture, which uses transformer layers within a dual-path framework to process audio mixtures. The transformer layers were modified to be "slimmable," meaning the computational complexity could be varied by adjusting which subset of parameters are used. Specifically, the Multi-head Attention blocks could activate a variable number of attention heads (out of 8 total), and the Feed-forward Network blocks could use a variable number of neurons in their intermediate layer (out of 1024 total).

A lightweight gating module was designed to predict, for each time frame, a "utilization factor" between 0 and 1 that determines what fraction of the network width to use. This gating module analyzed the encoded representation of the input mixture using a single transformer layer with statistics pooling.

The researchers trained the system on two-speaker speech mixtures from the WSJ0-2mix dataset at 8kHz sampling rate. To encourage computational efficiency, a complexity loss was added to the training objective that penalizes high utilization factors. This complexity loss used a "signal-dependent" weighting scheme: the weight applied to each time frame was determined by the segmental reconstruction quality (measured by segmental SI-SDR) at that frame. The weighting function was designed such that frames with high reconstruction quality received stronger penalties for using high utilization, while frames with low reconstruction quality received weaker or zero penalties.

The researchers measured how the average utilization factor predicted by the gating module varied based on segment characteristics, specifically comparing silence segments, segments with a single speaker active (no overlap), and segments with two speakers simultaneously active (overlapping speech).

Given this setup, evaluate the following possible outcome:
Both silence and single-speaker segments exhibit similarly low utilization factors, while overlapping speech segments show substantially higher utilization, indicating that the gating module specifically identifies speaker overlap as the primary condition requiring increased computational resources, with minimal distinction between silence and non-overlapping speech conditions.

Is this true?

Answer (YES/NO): NO